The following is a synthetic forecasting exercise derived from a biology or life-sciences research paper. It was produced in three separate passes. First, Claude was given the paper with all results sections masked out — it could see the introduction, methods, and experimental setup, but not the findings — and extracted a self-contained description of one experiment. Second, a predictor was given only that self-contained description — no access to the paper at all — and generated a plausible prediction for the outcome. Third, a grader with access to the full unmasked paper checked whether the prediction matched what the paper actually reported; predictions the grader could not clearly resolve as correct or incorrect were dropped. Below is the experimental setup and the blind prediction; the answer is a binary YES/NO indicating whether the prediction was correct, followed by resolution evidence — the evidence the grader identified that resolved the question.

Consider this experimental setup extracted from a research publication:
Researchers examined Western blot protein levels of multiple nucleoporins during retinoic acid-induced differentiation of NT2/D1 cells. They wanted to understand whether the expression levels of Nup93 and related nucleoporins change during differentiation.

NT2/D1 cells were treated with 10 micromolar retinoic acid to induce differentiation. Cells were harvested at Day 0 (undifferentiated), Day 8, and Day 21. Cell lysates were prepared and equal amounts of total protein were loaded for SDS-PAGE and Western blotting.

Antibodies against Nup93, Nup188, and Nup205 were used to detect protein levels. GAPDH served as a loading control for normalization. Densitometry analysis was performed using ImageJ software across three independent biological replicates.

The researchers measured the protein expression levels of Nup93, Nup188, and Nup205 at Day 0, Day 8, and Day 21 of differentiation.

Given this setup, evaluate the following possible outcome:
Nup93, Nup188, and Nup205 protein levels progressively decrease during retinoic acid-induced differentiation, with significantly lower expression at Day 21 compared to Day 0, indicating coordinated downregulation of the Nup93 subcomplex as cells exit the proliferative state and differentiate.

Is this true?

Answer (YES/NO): NO